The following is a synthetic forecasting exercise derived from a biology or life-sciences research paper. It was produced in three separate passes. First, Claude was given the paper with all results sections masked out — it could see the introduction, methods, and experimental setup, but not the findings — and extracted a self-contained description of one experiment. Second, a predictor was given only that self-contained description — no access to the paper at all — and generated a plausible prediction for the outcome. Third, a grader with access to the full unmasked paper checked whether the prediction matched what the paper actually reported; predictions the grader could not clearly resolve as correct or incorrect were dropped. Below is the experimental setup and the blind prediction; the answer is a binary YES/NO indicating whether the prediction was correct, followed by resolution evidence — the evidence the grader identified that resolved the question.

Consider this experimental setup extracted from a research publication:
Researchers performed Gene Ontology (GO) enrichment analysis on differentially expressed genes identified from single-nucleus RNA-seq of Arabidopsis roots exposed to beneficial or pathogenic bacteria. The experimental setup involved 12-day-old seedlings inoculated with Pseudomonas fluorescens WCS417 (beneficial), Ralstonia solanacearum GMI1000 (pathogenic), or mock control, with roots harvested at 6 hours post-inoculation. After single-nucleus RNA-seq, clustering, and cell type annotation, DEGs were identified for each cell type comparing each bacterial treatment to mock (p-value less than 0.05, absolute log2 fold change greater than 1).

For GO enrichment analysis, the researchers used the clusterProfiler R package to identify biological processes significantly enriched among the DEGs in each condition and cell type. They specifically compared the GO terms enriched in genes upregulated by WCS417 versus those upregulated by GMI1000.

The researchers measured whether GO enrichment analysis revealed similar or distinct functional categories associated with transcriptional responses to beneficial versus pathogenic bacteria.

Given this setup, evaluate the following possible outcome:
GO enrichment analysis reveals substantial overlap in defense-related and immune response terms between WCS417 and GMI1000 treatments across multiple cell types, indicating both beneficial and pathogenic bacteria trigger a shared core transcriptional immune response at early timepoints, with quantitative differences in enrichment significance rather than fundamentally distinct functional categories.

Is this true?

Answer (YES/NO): NO